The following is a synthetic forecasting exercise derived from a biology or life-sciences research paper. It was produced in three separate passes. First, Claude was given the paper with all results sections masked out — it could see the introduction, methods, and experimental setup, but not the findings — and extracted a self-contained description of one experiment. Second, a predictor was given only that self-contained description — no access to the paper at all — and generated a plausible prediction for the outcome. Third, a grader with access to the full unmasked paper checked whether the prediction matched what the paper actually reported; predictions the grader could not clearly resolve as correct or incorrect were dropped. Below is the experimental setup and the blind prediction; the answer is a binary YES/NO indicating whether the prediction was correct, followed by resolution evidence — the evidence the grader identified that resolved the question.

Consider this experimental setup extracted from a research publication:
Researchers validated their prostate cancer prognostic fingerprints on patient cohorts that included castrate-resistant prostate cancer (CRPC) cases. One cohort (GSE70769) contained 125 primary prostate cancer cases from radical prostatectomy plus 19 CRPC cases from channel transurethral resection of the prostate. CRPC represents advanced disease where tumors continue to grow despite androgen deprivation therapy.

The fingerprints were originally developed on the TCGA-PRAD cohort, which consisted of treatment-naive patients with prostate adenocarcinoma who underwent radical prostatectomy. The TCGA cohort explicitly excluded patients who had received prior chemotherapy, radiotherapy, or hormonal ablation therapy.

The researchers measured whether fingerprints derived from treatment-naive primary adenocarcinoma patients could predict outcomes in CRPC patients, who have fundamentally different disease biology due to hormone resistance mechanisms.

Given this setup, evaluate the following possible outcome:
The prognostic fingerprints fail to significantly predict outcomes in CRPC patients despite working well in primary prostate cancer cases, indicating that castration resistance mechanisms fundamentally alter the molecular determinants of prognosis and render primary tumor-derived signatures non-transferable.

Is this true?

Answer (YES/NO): NO